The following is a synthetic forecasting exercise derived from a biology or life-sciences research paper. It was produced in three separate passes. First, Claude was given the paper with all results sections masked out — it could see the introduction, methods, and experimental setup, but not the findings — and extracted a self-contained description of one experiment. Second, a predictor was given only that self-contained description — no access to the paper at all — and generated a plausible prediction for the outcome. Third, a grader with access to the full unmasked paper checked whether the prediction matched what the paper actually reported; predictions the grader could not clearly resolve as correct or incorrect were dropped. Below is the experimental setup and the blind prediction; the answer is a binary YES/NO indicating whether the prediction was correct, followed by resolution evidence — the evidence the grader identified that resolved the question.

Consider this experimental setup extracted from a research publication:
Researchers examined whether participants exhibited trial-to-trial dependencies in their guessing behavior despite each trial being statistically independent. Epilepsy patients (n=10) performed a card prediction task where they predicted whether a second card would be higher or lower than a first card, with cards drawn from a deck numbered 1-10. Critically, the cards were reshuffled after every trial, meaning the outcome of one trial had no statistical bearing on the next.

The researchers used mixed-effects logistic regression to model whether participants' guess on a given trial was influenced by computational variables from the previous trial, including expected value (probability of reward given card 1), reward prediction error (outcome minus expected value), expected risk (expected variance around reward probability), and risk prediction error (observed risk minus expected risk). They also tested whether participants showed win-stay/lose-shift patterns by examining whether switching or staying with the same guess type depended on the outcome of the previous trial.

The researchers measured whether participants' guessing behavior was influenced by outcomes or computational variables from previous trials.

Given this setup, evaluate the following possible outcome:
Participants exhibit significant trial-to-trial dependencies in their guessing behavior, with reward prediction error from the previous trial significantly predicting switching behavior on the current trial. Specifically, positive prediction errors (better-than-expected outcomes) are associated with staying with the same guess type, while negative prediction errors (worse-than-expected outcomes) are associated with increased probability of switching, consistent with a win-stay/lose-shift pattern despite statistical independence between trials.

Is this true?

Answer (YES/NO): NO